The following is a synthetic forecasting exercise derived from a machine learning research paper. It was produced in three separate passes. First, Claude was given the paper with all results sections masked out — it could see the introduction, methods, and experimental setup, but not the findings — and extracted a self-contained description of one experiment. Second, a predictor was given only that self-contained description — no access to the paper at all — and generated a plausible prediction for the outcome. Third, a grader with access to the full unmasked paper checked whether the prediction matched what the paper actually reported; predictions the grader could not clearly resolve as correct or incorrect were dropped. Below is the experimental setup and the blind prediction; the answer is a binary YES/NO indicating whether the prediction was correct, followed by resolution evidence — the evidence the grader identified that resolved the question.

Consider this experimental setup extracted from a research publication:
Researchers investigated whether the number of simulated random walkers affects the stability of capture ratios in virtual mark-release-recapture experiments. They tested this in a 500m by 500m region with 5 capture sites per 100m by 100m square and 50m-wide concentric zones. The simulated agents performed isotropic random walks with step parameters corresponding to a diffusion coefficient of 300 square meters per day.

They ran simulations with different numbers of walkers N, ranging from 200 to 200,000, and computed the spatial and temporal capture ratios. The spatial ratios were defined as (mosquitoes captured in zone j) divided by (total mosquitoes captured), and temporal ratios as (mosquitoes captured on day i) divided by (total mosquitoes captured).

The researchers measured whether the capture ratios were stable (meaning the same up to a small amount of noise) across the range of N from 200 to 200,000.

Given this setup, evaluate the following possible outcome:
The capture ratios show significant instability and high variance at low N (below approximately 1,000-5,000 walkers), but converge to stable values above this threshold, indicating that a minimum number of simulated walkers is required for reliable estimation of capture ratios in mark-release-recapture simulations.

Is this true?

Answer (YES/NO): NO